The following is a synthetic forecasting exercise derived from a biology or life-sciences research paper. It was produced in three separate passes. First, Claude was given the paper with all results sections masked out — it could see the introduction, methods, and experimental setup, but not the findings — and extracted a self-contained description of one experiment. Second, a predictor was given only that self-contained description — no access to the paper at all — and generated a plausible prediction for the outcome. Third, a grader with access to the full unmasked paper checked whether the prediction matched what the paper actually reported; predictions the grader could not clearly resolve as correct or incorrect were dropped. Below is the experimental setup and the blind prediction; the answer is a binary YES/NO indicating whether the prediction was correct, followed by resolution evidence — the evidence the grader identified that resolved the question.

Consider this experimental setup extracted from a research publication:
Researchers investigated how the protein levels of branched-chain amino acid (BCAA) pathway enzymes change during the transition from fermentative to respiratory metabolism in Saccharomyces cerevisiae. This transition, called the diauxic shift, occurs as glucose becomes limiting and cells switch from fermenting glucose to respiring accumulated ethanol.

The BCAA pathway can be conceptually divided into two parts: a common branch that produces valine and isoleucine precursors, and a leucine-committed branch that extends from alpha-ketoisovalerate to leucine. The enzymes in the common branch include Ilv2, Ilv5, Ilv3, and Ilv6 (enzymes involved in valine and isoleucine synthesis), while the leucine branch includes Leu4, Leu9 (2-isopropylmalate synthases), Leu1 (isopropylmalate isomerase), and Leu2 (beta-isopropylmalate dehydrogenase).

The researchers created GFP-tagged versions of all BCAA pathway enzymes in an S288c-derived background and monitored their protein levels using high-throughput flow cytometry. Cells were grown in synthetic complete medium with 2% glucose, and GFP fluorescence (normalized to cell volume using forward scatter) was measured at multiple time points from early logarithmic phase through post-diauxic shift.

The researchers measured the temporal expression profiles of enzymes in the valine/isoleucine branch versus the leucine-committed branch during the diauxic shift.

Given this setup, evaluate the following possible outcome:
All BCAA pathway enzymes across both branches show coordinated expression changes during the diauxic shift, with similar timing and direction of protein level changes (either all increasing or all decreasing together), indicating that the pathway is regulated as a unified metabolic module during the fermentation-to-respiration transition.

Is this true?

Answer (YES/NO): NO